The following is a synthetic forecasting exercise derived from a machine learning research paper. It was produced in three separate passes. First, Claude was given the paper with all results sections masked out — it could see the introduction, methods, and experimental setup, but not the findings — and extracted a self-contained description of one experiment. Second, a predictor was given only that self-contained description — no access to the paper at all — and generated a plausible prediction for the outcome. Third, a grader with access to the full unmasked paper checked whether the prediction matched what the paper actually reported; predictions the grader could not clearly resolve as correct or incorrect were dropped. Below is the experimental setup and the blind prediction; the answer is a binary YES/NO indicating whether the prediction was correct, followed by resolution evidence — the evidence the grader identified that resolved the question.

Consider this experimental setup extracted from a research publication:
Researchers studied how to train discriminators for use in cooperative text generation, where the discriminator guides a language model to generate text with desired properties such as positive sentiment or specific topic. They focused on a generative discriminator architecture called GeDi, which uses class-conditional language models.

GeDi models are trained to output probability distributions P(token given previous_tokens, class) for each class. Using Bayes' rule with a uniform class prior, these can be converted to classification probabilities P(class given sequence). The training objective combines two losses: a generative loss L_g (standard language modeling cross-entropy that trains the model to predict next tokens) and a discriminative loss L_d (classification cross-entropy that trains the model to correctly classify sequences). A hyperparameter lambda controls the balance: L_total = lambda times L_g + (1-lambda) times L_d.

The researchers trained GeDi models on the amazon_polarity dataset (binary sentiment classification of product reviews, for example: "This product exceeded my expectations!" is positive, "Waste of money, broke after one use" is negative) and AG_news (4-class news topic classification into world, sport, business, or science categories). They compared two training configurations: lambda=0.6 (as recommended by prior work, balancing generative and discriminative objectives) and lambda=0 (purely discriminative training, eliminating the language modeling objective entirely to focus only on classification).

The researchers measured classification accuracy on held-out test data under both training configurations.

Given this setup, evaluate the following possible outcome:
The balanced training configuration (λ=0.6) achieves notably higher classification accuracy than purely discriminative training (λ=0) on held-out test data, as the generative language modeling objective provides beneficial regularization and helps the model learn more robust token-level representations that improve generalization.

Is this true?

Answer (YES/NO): NO